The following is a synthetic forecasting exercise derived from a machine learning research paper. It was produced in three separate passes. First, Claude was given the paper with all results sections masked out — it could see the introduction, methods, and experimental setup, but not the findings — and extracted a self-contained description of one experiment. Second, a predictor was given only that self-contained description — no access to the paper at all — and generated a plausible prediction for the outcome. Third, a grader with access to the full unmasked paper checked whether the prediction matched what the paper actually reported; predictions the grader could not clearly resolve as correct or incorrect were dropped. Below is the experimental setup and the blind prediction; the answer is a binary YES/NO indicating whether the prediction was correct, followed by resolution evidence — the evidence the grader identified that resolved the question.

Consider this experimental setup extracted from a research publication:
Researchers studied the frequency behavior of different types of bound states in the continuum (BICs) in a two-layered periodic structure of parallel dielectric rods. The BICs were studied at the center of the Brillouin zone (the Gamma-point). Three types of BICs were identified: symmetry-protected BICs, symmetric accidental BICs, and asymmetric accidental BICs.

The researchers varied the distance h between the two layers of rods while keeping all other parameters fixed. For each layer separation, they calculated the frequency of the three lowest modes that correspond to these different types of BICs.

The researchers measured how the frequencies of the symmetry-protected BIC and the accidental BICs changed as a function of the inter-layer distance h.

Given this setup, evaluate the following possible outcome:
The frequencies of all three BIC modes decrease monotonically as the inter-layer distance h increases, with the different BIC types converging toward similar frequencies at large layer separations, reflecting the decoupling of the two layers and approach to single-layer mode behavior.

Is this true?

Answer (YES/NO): NO